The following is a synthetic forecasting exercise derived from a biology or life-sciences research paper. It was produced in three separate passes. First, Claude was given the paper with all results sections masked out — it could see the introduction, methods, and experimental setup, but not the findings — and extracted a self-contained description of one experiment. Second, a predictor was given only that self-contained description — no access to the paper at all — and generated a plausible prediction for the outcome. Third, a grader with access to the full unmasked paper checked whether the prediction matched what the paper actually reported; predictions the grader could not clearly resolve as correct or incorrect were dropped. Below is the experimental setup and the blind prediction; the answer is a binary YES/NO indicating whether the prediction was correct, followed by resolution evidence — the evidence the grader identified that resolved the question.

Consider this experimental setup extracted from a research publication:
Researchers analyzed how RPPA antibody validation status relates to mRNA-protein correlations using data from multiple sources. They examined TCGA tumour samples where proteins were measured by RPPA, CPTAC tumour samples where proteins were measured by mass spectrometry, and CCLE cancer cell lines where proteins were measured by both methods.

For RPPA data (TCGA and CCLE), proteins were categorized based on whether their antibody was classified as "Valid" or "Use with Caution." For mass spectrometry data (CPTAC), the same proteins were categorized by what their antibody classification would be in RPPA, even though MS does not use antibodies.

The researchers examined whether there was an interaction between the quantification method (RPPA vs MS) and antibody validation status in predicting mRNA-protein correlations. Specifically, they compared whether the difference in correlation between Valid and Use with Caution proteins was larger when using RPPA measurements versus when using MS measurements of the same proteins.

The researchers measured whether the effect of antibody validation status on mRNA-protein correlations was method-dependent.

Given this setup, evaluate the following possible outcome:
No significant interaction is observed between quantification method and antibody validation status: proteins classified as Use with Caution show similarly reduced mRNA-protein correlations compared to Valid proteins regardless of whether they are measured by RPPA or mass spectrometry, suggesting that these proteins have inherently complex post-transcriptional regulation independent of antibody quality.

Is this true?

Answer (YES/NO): NO